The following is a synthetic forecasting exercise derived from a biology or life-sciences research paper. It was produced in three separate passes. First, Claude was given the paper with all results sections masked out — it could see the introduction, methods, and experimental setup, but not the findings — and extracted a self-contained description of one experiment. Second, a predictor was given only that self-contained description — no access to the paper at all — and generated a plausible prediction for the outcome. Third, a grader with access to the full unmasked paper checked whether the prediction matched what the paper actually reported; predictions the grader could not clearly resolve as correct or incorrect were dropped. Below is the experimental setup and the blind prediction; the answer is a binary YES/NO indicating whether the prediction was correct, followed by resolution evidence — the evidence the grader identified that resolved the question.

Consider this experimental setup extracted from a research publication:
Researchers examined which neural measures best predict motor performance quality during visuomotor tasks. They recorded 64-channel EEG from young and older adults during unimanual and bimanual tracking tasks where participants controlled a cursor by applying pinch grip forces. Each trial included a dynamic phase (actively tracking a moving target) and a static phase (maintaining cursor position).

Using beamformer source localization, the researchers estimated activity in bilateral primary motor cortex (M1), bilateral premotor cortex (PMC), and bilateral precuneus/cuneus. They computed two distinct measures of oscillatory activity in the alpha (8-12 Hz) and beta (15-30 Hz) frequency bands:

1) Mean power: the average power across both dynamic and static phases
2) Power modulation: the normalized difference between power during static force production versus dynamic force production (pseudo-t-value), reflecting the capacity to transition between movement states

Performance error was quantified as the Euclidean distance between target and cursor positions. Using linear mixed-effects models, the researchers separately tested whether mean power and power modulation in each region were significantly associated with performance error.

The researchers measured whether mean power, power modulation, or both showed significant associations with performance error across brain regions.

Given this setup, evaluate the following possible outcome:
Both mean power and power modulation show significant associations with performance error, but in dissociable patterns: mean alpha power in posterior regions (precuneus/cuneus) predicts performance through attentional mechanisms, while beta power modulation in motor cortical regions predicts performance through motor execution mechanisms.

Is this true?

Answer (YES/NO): NO